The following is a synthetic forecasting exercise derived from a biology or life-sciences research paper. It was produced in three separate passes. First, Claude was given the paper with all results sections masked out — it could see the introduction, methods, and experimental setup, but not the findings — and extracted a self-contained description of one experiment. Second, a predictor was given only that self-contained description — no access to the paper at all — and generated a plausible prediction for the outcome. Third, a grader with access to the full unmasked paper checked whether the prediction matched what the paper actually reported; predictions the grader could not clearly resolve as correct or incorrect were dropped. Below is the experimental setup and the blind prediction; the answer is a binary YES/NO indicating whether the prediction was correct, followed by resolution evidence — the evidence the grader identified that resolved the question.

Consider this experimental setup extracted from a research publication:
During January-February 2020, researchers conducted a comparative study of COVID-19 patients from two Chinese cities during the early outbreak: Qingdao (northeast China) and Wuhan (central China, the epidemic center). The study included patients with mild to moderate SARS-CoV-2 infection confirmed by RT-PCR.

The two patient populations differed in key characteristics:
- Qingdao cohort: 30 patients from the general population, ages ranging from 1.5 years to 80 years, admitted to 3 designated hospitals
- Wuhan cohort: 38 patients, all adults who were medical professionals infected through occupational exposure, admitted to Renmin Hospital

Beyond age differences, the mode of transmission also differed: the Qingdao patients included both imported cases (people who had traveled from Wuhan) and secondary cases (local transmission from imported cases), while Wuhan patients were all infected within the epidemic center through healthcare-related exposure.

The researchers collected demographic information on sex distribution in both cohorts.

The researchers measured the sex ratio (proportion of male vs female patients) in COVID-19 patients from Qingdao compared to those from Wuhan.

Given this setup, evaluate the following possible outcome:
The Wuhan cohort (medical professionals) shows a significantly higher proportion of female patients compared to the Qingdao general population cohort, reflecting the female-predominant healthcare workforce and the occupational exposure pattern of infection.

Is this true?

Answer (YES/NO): NO